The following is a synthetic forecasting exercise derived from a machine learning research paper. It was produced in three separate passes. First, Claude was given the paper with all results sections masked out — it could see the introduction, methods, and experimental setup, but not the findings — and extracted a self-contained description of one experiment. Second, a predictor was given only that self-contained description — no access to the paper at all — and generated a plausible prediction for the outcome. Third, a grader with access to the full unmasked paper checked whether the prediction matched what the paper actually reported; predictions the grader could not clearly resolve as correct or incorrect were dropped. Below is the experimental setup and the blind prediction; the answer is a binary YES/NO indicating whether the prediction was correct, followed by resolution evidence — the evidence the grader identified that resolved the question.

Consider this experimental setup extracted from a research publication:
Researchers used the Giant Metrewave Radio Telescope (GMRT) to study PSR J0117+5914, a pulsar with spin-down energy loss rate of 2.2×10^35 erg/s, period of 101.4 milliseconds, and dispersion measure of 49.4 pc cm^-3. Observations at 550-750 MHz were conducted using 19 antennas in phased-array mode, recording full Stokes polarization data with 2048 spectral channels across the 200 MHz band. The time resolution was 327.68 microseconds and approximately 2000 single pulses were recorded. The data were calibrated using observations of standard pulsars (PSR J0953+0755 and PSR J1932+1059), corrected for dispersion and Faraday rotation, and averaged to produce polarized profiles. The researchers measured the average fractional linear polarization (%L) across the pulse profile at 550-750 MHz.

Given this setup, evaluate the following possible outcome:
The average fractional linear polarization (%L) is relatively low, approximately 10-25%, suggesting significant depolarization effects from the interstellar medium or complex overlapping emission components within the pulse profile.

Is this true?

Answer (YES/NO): YES